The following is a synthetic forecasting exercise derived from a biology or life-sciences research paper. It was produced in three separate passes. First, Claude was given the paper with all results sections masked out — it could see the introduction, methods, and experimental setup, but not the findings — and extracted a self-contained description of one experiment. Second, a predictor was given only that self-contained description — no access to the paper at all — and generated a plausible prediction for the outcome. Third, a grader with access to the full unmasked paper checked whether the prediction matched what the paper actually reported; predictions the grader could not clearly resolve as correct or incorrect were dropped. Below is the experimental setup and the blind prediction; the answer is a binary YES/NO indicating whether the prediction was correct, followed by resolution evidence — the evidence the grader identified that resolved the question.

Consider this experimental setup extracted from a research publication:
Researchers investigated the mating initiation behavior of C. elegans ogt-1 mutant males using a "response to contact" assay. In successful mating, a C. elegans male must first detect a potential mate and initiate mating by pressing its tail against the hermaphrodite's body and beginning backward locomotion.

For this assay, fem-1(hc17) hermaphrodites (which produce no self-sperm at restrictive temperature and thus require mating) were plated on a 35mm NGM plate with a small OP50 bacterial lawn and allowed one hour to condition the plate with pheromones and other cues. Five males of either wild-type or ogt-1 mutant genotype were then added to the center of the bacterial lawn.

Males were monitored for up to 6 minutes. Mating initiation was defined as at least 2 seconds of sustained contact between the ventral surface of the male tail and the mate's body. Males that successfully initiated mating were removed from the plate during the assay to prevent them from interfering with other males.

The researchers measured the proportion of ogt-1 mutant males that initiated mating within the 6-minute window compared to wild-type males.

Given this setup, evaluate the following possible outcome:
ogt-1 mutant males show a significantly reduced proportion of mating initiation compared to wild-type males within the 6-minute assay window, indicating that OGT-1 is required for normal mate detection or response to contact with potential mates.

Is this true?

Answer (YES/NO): YES